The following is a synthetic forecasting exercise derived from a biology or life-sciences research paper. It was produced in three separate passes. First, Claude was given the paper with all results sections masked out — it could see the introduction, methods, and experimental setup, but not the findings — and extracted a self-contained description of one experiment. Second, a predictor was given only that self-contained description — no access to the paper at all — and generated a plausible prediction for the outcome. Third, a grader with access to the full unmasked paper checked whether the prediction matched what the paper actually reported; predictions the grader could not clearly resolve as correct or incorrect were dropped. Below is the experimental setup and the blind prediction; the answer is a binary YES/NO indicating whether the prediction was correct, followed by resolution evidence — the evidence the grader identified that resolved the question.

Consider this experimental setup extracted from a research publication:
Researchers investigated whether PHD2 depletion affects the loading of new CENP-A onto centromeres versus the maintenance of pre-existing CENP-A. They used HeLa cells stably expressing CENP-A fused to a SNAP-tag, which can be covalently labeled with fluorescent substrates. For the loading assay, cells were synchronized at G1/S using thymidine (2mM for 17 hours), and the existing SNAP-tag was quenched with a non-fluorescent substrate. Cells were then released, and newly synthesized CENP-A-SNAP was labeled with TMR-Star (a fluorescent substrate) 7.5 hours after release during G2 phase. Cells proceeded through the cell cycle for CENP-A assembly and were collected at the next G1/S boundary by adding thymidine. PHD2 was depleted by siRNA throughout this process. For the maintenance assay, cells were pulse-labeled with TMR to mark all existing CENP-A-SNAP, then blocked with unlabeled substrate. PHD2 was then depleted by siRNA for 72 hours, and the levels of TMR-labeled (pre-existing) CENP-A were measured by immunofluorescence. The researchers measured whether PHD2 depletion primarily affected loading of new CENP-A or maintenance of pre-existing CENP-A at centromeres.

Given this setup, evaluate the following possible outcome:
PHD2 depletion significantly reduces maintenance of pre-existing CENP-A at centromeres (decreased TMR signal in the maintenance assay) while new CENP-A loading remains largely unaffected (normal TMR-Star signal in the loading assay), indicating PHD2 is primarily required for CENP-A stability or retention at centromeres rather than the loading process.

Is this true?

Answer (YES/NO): YES